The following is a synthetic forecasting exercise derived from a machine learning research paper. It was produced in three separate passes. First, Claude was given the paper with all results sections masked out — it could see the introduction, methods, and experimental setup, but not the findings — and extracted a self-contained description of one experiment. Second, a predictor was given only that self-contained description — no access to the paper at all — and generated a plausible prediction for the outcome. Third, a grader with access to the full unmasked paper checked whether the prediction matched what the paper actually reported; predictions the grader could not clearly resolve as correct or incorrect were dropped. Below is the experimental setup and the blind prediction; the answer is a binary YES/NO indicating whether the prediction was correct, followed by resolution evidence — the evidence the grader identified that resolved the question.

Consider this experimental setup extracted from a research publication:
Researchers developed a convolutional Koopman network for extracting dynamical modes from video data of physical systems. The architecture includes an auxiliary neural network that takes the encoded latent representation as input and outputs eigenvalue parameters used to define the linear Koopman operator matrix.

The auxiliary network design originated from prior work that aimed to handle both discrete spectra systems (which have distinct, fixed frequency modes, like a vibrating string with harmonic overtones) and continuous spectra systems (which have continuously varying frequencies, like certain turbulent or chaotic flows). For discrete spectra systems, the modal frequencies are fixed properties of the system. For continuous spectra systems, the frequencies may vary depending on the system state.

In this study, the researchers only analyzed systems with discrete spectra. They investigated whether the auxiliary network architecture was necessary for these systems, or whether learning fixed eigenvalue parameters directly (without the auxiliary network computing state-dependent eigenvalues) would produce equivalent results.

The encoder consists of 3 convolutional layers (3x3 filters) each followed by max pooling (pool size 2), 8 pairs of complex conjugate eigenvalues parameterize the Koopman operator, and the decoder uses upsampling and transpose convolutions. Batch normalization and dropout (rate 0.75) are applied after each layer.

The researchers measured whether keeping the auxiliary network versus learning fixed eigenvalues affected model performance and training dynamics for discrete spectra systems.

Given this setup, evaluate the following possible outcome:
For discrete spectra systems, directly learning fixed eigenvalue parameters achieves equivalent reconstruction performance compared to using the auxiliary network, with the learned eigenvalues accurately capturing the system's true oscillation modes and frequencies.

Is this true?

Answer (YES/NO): YES